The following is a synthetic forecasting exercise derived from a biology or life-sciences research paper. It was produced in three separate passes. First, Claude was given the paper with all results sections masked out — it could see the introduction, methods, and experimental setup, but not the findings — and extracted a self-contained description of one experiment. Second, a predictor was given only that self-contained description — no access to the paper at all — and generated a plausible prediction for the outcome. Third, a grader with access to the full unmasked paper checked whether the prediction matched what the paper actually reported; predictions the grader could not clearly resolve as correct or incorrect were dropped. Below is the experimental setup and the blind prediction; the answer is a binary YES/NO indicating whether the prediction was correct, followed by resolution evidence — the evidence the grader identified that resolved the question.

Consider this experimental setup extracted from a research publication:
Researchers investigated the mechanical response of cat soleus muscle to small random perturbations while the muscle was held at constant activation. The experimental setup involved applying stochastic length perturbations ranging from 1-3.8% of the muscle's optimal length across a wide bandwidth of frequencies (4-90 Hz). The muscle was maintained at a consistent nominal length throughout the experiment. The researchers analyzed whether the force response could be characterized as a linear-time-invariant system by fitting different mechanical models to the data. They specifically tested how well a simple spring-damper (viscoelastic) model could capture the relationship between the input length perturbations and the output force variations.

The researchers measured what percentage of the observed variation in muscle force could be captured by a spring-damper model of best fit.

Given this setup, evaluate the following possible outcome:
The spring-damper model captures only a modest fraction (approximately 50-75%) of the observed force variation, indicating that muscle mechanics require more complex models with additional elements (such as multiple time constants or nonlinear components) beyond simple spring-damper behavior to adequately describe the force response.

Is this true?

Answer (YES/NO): NO